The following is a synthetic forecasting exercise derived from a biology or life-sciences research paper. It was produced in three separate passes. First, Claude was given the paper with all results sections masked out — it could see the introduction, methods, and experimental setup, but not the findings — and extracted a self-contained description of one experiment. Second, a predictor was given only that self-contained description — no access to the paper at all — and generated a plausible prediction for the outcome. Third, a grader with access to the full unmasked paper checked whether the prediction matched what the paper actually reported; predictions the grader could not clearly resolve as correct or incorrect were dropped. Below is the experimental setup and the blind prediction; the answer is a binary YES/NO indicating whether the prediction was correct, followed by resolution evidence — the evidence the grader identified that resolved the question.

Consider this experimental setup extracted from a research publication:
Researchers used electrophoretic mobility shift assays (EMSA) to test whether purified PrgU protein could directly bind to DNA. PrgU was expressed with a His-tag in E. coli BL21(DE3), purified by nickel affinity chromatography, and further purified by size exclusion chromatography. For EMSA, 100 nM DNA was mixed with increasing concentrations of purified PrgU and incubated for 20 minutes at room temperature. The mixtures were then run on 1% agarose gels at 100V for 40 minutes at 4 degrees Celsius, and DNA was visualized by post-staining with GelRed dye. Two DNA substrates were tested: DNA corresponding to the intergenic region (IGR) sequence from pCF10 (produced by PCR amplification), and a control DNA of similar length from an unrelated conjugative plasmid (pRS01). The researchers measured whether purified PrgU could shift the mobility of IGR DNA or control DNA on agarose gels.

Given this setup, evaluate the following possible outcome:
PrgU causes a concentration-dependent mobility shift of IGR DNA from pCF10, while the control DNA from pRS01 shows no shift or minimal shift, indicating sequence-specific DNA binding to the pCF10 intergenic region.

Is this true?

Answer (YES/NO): NO